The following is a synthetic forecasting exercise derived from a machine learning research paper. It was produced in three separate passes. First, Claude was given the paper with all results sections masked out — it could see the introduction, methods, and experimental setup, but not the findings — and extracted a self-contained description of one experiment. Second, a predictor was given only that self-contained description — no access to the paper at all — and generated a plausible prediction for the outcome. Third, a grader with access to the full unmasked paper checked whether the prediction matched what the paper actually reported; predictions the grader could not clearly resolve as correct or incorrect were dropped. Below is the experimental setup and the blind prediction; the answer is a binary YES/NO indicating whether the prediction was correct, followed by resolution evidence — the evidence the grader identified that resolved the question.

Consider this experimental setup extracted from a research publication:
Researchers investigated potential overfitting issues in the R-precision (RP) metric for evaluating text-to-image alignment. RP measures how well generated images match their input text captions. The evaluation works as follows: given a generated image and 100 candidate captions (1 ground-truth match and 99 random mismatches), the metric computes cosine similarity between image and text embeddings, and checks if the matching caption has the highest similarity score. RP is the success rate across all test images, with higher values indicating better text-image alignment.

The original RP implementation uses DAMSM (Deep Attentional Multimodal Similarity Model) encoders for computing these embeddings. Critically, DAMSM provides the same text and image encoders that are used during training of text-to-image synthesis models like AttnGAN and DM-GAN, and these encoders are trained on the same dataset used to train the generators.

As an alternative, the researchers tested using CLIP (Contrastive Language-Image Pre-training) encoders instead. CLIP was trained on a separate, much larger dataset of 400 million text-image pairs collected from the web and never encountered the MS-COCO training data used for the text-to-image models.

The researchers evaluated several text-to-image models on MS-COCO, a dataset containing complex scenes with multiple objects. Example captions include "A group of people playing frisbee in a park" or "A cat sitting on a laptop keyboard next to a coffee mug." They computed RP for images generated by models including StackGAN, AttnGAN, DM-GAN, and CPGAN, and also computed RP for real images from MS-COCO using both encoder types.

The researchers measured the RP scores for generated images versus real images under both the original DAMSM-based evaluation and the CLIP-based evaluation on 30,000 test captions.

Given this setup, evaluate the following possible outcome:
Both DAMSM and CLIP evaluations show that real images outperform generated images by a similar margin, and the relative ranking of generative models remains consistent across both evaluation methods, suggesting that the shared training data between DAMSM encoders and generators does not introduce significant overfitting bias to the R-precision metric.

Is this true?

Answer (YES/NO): NO